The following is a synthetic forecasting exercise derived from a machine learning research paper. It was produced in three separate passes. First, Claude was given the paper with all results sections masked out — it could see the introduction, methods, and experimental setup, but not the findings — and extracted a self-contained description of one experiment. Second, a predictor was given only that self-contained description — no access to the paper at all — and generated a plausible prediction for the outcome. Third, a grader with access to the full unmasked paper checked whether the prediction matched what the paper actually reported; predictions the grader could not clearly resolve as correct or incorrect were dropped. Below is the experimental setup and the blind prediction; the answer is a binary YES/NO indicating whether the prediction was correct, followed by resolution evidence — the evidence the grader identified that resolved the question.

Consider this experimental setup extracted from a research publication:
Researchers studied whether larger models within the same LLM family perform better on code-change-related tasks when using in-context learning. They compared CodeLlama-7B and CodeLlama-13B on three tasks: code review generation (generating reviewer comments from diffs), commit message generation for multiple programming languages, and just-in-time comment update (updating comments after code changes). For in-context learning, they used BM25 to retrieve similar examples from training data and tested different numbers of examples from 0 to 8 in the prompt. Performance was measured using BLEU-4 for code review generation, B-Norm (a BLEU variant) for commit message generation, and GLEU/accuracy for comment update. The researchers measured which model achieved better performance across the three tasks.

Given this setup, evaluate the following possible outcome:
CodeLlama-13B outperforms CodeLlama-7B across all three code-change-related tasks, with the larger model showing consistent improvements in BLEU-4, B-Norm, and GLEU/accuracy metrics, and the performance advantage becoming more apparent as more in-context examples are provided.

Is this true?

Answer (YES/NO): NO